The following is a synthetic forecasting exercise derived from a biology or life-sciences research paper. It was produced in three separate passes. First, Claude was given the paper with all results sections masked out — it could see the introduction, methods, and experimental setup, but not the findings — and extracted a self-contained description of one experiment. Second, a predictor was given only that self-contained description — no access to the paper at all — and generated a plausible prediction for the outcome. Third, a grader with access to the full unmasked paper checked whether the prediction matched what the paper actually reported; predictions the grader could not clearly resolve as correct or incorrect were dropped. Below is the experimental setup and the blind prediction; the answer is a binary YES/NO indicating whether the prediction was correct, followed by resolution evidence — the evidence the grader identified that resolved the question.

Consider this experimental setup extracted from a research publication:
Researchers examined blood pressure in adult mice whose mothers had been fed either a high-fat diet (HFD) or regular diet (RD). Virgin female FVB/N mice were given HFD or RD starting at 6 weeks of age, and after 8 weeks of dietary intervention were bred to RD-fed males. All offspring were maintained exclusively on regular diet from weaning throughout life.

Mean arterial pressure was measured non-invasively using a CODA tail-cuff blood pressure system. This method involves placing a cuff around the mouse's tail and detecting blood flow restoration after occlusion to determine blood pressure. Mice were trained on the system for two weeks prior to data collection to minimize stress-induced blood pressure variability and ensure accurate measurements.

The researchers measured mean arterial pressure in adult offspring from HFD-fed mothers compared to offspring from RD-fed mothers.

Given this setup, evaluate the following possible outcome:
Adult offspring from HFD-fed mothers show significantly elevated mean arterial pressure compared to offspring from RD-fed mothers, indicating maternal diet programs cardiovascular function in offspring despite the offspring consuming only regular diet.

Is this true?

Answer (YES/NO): NO